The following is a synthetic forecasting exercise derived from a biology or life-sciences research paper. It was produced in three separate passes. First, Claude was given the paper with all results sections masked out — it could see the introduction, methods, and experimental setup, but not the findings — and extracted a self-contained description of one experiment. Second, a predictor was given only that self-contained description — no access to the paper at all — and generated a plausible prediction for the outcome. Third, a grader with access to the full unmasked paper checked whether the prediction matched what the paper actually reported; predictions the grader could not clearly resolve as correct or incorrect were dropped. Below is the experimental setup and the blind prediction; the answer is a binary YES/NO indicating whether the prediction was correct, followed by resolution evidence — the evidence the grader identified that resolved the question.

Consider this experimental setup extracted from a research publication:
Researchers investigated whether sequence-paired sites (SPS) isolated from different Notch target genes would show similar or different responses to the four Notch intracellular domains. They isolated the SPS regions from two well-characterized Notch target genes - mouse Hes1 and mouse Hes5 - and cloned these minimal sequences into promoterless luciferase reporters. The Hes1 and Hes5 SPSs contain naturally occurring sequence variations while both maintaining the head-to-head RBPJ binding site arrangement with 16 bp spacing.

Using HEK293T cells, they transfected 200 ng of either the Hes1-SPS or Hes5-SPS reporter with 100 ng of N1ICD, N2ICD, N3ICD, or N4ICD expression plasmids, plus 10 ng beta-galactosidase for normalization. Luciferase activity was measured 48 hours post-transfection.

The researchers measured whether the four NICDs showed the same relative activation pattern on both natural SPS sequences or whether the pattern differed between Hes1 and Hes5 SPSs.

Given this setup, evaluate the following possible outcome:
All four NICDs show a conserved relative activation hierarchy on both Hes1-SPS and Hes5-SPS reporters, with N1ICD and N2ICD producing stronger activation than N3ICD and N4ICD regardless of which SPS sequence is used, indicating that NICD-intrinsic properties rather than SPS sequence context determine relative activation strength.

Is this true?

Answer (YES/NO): NO